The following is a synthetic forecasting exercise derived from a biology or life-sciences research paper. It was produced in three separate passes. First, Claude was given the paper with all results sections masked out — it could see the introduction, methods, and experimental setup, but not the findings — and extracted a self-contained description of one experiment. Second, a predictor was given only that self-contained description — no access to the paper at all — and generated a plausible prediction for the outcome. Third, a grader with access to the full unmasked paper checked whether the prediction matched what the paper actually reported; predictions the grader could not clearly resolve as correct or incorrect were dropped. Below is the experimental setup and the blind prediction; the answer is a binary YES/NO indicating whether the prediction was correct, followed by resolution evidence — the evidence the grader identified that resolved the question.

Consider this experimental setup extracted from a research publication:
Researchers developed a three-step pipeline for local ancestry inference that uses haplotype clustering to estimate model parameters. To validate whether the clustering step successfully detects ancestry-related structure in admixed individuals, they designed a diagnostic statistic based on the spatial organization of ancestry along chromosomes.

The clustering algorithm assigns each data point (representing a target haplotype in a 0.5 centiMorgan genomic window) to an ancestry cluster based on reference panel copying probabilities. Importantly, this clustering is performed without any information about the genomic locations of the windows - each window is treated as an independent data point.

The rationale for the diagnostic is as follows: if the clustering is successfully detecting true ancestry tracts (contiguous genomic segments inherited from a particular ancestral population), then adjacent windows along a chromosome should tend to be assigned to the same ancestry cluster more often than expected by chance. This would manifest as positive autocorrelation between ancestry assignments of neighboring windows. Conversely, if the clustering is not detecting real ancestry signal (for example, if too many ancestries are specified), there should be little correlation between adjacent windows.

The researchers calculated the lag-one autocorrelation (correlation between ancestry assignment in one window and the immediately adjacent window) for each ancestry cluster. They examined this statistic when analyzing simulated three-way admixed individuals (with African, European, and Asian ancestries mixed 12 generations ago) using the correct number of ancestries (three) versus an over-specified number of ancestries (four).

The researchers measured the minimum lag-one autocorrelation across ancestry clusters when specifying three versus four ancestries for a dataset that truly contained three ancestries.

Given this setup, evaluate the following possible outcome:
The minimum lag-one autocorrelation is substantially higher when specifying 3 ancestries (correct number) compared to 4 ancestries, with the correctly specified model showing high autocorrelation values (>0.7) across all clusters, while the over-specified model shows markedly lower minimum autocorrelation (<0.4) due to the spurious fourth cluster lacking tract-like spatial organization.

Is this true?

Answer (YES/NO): NO